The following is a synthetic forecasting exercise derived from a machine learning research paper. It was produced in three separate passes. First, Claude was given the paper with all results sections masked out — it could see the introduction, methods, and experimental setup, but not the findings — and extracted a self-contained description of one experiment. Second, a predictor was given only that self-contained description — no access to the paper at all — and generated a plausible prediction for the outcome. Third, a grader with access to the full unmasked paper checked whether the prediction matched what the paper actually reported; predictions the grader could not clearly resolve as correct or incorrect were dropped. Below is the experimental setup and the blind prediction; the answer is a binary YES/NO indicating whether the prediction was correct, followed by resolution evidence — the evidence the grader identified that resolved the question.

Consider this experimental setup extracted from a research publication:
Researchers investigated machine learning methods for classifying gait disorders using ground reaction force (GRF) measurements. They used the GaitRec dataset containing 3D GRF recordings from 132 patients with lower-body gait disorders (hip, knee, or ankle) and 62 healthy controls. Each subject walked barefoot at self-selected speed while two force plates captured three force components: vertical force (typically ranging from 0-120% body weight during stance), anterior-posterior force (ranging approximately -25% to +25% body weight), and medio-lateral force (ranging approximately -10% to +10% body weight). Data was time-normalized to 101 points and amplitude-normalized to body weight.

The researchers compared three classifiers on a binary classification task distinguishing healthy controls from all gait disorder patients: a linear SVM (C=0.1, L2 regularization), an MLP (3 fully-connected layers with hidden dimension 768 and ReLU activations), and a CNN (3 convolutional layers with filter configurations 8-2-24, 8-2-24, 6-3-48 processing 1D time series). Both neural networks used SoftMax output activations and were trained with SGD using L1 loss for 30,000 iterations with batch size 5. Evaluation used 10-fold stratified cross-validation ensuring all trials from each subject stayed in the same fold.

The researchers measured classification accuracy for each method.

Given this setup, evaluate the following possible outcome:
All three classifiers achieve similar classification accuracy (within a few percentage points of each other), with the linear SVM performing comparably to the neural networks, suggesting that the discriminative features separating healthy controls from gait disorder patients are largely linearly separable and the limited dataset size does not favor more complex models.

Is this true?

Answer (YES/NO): YES